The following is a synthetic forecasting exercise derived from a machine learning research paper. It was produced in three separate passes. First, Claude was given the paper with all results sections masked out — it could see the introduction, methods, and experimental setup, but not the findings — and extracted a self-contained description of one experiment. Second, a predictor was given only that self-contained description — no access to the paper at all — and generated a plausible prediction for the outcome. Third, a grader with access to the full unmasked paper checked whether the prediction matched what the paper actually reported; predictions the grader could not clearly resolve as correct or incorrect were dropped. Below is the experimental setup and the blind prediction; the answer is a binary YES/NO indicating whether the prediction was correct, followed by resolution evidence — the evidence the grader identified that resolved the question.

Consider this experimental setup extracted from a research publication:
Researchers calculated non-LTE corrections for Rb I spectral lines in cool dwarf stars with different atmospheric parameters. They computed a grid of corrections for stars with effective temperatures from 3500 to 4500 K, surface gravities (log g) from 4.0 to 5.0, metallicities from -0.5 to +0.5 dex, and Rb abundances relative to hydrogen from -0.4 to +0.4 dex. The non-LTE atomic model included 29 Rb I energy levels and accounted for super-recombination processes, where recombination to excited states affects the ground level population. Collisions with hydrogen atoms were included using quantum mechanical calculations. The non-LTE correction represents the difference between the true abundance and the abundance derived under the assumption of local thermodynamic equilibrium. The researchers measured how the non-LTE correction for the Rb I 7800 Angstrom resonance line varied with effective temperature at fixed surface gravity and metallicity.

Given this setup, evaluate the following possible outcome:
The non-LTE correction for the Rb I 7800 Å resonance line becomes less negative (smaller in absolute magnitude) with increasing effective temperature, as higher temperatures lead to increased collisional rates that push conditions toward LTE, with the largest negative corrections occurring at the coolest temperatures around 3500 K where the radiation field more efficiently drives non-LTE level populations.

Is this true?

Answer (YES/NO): YES